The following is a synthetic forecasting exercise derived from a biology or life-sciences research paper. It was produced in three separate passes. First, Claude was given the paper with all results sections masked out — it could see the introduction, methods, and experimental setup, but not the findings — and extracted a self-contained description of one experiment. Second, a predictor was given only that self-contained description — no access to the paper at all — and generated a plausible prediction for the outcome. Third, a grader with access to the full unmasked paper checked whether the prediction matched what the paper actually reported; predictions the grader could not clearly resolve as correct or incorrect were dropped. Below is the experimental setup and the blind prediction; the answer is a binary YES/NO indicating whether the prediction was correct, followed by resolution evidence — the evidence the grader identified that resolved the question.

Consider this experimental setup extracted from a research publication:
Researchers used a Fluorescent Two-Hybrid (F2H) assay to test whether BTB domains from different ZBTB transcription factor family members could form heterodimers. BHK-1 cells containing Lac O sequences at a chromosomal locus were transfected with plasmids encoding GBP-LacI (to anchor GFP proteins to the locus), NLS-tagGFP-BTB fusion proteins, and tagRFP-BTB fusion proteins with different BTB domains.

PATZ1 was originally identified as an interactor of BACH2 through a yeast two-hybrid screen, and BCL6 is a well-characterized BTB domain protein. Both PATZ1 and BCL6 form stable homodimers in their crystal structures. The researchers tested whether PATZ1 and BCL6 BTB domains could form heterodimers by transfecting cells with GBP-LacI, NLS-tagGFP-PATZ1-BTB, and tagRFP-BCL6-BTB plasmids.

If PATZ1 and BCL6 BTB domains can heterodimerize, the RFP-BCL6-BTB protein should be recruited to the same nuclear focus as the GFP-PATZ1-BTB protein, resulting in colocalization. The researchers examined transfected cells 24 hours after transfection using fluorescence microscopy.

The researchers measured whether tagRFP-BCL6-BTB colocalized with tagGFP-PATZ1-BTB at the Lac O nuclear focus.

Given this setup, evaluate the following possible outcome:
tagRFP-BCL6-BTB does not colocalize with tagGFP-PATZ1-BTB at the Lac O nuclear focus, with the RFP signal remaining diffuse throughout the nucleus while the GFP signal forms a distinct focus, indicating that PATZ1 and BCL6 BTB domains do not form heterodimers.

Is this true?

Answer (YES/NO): YES